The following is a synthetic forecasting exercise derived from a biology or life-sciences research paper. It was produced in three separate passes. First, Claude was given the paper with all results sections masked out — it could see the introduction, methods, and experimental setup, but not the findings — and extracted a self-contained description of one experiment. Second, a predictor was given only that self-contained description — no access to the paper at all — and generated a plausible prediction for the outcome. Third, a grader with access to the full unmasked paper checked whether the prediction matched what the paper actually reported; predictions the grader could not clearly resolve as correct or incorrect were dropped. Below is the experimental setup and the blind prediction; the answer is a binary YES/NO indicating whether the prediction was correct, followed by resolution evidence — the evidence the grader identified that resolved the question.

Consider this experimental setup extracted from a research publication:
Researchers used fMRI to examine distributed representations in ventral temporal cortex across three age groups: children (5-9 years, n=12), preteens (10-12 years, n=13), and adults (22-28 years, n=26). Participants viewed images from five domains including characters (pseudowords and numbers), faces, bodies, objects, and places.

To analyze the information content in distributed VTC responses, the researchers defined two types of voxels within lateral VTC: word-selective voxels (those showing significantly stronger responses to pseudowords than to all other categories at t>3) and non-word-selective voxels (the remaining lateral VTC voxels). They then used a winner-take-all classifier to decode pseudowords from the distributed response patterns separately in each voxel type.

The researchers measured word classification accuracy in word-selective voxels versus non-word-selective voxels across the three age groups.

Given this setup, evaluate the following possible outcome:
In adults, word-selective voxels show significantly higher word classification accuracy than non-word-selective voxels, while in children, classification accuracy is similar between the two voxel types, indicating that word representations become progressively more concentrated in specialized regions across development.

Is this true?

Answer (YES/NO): NO